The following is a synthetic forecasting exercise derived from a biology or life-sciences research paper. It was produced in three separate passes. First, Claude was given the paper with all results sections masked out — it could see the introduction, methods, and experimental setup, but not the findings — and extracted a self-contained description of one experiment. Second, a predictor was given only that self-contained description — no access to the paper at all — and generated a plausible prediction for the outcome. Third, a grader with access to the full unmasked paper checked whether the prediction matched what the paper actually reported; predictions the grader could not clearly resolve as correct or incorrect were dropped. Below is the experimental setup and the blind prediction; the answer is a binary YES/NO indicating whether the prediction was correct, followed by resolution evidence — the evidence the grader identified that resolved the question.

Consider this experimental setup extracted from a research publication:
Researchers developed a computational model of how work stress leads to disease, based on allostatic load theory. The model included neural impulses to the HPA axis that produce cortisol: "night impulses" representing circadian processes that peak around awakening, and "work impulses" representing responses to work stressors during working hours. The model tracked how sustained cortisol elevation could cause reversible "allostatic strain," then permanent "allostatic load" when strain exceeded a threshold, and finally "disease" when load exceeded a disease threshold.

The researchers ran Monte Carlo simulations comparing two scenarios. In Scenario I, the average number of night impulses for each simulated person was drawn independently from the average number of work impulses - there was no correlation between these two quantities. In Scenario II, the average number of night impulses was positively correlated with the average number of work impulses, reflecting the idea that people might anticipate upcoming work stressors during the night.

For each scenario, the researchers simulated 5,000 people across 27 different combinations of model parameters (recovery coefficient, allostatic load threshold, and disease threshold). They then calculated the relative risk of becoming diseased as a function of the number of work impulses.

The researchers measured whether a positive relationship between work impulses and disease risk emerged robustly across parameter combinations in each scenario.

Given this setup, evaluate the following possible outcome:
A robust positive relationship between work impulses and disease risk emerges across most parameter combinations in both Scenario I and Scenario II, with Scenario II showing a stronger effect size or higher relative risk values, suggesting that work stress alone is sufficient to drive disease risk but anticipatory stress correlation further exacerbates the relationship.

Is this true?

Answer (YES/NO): NO